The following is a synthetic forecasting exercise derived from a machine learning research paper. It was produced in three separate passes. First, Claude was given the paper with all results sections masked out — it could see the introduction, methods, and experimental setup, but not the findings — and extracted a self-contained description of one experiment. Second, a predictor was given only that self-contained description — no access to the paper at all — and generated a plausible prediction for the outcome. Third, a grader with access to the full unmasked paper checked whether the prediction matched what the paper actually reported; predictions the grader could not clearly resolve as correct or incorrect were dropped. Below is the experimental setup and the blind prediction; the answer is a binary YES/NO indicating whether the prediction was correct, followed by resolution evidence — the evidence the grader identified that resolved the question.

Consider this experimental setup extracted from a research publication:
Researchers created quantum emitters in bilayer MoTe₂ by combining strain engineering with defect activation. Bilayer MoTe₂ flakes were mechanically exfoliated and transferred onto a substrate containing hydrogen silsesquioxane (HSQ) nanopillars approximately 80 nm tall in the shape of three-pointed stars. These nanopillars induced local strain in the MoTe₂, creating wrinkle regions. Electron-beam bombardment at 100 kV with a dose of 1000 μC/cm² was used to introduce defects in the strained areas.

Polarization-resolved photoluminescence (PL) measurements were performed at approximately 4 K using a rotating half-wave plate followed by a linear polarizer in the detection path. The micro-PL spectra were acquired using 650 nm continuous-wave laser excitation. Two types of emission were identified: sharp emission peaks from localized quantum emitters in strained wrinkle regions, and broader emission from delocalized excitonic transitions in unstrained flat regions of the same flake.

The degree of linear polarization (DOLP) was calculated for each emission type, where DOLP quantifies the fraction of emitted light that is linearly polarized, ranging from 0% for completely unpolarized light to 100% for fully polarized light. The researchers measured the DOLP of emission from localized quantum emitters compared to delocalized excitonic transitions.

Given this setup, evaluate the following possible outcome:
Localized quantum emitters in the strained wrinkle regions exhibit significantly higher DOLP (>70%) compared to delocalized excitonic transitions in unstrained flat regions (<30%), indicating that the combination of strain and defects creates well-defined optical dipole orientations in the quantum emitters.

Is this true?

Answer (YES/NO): YES